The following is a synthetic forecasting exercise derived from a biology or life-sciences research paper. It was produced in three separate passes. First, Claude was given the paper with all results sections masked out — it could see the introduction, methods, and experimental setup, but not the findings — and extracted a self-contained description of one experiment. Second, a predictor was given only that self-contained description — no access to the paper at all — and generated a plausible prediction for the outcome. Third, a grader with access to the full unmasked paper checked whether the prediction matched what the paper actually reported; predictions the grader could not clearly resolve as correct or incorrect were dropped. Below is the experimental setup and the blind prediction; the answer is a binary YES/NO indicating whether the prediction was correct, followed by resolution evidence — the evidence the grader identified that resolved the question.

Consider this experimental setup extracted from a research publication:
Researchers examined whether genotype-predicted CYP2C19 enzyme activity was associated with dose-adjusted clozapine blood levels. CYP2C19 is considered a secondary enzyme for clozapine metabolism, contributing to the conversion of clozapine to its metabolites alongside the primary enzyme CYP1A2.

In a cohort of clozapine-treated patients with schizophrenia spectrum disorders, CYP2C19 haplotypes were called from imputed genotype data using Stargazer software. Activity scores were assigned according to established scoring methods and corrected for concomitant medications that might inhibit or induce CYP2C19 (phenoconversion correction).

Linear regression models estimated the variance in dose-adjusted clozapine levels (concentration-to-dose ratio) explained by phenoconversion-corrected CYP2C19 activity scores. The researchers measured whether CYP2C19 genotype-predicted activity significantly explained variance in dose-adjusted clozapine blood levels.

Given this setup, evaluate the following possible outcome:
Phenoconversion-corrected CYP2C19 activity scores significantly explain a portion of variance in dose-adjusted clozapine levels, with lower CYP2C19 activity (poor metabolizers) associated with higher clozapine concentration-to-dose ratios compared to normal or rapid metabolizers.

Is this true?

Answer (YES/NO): NO